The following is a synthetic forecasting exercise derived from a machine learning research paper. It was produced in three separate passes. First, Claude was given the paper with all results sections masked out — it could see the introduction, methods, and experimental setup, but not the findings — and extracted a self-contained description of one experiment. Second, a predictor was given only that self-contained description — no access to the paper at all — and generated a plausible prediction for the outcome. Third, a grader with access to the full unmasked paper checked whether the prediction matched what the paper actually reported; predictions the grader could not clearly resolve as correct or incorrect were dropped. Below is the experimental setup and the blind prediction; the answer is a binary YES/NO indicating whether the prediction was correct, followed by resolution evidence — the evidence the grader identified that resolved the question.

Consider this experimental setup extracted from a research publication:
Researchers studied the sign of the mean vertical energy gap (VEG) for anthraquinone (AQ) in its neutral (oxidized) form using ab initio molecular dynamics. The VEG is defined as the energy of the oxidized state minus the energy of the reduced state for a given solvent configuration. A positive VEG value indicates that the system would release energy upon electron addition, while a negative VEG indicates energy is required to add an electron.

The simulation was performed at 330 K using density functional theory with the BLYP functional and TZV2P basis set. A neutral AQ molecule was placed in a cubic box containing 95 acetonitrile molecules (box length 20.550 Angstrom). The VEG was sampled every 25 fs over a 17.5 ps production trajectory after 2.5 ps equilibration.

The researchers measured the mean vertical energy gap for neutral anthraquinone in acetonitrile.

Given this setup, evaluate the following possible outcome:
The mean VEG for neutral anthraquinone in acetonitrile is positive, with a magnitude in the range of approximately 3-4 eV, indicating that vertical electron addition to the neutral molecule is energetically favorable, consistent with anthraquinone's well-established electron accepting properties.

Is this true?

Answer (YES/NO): NO